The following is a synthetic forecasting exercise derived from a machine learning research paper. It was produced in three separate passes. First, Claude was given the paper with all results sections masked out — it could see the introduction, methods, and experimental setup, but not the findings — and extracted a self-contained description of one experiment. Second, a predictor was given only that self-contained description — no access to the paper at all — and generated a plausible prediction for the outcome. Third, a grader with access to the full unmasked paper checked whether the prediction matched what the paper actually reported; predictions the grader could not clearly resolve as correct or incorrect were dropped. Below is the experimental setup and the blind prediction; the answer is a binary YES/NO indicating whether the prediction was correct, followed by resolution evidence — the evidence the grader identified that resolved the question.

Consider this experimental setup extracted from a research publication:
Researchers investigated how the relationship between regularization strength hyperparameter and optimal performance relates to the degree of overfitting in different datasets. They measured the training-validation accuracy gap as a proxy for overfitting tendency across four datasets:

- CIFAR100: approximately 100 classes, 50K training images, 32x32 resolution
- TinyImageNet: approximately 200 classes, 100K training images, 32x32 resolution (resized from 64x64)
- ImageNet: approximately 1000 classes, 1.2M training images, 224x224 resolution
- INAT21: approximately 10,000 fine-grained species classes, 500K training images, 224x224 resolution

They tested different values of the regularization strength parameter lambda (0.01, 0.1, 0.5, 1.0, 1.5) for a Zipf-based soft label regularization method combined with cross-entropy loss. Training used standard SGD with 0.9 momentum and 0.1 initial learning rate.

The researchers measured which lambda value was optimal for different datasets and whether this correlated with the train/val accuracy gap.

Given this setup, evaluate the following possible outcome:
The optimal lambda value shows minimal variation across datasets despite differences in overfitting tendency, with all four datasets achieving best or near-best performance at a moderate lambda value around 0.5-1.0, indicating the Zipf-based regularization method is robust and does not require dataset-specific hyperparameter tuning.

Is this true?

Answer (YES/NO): NO